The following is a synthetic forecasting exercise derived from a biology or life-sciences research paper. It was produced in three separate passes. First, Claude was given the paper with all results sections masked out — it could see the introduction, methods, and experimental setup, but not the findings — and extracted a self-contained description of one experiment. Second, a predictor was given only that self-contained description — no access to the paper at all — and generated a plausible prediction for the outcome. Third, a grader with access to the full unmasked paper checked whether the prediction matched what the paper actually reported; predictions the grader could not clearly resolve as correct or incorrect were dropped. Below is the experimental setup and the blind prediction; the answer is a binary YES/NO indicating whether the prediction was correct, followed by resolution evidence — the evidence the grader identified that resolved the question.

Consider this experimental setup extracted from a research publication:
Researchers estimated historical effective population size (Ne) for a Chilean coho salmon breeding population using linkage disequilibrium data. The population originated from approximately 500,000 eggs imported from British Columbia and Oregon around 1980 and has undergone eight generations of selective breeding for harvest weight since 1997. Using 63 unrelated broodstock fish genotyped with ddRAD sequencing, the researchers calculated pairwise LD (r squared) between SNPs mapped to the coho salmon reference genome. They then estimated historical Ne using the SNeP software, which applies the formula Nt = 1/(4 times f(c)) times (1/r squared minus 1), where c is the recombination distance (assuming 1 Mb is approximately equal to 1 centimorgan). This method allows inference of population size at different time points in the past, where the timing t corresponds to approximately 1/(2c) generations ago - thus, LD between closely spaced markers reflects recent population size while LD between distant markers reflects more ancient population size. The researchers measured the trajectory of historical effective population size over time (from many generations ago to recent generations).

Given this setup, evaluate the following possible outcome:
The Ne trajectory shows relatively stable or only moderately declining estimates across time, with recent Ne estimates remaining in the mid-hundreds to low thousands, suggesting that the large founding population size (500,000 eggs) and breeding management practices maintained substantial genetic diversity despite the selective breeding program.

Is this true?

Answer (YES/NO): NO